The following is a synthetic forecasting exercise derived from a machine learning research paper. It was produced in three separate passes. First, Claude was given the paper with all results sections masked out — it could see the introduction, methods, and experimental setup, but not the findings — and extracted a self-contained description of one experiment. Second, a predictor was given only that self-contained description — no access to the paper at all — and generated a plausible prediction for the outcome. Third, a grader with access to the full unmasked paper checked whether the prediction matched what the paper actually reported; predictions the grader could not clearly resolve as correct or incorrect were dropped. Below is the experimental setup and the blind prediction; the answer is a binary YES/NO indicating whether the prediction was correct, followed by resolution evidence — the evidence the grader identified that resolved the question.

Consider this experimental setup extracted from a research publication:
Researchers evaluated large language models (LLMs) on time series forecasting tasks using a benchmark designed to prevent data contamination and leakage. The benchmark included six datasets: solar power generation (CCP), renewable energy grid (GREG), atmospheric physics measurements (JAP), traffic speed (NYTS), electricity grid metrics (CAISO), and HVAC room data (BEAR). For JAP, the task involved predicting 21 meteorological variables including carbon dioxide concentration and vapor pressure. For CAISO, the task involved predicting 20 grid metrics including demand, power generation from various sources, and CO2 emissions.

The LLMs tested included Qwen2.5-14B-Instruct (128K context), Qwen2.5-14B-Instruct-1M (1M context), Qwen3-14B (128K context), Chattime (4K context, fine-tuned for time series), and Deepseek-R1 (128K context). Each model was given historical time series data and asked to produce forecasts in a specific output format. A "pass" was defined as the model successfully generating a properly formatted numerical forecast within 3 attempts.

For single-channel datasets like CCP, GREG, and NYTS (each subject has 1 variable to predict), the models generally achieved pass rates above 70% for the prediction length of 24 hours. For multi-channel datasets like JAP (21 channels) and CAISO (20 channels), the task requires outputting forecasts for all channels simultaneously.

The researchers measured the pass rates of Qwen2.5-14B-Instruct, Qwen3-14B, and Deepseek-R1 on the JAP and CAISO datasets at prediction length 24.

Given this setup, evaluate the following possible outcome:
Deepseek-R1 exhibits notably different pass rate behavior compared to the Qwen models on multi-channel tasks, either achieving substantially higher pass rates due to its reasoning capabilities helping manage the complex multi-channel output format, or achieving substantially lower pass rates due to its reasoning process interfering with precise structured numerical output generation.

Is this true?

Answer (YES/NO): NO